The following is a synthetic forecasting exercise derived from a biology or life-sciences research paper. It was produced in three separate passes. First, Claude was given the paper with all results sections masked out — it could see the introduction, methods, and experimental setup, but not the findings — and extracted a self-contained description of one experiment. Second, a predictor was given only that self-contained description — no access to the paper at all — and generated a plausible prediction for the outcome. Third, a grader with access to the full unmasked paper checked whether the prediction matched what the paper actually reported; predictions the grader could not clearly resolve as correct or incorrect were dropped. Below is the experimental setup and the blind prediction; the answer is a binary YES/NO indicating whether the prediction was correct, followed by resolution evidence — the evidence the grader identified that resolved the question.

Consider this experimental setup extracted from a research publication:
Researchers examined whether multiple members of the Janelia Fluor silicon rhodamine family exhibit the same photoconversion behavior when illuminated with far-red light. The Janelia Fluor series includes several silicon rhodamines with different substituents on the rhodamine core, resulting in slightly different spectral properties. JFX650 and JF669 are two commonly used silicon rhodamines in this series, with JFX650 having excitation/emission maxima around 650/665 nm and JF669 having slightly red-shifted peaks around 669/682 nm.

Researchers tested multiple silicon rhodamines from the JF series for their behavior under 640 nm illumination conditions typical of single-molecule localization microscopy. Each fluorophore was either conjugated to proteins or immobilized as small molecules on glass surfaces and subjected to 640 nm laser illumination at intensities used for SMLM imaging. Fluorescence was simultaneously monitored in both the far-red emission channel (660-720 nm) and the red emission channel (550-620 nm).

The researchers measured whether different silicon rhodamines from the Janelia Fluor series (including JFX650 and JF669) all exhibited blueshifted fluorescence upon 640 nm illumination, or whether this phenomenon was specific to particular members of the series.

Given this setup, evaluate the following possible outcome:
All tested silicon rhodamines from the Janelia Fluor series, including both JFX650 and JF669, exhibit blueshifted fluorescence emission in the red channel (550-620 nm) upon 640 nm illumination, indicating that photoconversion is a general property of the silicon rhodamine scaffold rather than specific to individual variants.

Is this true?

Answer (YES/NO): YES